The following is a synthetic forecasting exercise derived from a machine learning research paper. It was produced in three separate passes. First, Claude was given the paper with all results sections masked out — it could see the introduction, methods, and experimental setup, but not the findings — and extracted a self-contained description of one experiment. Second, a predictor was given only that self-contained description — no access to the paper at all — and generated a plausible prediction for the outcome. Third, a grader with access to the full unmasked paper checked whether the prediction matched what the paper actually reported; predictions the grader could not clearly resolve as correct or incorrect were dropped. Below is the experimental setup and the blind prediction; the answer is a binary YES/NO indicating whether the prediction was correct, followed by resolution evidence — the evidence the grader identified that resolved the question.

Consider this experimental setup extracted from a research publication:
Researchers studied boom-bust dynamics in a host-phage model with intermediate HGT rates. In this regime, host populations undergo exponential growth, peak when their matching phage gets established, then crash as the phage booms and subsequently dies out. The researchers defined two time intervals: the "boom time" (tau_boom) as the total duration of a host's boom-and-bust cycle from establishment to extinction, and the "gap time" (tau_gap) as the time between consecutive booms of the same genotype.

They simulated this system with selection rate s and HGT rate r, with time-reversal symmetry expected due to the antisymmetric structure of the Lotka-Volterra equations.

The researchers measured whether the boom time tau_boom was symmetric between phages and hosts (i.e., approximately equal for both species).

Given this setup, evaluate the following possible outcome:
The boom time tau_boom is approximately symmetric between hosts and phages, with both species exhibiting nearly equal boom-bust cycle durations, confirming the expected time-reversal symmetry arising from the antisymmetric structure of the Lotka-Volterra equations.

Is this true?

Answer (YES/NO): NO